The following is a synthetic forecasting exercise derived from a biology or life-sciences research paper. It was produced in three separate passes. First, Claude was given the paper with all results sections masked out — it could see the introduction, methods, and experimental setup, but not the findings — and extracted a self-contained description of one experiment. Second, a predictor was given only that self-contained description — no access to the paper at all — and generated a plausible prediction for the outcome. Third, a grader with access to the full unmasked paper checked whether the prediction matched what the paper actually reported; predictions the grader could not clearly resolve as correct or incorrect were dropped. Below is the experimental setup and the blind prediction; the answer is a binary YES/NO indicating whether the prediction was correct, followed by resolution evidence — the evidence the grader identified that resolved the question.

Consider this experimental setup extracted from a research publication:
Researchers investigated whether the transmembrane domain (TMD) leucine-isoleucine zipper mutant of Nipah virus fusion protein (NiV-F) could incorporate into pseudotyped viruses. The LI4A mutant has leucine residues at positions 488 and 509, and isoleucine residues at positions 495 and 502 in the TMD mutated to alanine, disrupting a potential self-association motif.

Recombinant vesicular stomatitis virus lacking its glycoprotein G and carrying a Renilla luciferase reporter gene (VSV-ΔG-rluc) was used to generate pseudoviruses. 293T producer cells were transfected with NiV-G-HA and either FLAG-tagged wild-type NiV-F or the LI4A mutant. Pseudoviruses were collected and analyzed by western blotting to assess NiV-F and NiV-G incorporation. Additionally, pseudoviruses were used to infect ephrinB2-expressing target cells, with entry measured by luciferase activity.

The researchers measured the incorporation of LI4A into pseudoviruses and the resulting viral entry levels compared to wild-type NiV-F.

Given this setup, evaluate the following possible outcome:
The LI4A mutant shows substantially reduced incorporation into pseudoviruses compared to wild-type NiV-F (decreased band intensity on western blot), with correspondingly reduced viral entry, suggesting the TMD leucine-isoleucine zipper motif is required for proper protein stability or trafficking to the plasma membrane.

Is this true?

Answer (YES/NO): NO